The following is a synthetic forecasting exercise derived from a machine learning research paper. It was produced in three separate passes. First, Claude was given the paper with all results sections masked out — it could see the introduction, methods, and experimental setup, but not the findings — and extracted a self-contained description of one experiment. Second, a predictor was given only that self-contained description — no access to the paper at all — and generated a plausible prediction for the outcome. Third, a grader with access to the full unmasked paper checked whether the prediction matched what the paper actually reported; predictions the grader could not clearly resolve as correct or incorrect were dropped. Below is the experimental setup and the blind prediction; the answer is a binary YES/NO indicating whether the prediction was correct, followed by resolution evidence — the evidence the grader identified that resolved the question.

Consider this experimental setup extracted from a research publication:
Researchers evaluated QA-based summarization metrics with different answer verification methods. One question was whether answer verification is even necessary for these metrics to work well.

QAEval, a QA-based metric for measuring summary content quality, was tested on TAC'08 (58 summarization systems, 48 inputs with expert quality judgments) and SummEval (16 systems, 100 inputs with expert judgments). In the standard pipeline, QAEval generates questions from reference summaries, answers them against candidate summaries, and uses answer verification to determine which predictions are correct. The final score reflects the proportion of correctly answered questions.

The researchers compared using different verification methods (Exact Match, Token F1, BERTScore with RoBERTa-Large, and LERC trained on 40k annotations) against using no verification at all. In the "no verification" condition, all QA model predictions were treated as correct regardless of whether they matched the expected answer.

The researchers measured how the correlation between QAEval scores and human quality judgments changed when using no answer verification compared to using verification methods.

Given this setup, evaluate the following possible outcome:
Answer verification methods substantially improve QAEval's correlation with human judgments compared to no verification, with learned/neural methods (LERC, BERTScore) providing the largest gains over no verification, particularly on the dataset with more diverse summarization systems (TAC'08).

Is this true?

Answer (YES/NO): NO